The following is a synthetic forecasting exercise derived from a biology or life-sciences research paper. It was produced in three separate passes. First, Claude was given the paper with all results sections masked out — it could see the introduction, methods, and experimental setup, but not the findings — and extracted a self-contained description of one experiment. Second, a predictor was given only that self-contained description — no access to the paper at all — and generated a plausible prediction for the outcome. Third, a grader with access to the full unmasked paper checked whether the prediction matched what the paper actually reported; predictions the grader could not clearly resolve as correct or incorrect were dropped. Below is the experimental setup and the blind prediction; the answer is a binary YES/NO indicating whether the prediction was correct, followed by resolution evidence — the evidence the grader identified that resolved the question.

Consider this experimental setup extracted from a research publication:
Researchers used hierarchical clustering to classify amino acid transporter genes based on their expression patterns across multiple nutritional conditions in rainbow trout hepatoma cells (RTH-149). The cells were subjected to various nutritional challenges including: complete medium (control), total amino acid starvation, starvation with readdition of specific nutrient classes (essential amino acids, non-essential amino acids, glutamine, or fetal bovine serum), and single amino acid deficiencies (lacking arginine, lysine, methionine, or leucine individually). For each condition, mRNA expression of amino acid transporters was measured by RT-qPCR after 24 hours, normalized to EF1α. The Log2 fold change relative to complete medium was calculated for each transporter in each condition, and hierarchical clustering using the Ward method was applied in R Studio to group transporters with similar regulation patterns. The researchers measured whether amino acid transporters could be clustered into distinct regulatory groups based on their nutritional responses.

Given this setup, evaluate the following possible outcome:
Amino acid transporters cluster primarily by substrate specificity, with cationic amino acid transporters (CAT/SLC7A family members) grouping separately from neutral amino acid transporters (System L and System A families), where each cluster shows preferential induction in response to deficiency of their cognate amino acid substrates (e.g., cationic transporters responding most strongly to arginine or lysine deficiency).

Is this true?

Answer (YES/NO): NO